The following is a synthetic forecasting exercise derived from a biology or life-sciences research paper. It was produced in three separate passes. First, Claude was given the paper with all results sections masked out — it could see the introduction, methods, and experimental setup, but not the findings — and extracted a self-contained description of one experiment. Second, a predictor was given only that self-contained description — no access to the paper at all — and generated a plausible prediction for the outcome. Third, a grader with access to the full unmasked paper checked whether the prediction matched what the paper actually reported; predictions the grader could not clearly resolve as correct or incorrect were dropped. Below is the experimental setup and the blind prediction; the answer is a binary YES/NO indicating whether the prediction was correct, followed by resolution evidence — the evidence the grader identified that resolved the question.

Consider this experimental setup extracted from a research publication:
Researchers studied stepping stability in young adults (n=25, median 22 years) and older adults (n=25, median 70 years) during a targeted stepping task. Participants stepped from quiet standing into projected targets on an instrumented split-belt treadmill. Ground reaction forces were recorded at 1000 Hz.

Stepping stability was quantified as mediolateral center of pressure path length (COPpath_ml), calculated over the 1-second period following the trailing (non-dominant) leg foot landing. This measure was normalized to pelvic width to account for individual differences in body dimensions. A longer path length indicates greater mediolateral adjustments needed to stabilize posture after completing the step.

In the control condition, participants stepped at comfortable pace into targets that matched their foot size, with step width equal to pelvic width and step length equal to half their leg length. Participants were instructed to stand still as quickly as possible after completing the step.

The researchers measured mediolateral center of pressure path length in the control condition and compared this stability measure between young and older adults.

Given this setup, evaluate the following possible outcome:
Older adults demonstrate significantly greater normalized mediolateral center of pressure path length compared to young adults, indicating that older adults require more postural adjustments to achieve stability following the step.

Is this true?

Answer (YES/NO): NO